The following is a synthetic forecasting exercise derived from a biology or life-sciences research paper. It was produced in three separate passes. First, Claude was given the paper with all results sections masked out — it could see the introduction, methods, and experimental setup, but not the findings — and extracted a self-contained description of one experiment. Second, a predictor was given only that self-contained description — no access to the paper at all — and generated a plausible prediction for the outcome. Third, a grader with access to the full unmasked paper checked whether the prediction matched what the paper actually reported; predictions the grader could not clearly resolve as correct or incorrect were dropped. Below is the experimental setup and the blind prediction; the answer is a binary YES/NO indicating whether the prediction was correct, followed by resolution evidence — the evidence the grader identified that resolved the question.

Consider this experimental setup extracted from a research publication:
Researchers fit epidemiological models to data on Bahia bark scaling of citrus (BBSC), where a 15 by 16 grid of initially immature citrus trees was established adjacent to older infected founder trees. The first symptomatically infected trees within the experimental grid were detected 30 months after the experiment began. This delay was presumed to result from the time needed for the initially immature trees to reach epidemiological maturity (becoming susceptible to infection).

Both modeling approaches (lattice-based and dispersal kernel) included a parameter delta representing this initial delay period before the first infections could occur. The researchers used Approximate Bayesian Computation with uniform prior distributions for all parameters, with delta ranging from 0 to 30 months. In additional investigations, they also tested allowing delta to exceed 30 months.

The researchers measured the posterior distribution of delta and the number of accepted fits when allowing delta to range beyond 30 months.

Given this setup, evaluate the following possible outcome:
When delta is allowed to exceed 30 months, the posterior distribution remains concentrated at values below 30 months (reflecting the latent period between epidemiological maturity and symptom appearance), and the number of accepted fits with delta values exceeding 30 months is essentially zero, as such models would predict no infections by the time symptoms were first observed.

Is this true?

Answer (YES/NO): YES